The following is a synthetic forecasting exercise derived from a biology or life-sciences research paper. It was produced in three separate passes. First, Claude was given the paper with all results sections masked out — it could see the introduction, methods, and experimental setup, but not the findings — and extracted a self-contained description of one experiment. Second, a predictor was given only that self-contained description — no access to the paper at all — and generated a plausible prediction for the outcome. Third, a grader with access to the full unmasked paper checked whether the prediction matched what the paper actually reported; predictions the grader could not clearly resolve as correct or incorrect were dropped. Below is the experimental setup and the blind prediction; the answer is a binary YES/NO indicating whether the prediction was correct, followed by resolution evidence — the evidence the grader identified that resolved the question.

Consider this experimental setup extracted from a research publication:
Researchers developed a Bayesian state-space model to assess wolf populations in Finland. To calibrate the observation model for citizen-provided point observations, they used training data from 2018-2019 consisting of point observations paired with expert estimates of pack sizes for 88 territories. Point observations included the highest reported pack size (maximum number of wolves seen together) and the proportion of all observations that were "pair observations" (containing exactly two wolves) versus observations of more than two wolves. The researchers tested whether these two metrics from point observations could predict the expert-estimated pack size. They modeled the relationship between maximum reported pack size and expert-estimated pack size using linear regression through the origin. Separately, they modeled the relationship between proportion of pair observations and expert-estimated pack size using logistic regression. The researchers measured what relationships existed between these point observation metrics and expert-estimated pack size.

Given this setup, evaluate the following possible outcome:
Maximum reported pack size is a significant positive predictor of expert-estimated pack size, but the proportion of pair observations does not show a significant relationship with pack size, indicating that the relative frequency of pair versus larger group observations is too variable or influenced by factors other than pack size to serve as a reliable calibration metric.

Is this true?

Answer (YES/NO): NO